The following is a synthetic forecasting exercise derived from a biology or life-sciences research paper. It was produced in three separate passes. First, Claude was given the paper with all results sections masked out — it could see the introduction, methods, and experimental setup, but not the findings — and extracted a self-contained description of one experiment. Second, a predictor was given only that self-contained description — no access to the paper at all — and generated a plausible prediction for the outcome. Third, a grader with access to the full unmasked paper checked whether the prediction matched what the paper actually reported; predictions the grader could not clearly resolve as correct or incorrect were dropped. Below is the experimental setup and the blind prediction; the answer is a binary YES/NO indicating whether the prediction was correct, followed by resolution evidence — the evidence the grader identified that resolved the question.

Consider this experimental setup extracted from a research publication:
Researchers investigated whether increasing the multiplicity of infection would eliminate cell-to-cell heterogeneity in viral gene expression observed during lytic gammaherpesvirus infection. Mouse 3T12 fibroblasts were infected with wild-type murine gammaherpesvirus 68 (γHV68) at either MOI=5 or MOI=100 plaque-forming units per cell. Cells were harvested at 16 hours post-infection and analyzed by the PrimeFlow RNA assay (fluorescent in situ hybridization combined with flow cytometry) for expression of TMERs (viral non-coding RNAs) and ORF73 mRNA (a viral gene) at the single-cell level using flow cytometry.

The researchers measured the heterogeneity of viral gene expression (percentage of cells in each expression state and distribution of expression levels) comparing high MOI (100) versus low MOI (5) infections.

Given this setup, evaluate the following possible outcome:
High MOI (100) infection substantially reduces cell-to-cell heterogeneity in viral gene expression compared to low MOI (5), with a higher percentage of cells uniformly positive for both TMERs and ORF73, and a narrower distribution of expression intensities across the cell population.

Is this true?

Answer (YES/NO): NO